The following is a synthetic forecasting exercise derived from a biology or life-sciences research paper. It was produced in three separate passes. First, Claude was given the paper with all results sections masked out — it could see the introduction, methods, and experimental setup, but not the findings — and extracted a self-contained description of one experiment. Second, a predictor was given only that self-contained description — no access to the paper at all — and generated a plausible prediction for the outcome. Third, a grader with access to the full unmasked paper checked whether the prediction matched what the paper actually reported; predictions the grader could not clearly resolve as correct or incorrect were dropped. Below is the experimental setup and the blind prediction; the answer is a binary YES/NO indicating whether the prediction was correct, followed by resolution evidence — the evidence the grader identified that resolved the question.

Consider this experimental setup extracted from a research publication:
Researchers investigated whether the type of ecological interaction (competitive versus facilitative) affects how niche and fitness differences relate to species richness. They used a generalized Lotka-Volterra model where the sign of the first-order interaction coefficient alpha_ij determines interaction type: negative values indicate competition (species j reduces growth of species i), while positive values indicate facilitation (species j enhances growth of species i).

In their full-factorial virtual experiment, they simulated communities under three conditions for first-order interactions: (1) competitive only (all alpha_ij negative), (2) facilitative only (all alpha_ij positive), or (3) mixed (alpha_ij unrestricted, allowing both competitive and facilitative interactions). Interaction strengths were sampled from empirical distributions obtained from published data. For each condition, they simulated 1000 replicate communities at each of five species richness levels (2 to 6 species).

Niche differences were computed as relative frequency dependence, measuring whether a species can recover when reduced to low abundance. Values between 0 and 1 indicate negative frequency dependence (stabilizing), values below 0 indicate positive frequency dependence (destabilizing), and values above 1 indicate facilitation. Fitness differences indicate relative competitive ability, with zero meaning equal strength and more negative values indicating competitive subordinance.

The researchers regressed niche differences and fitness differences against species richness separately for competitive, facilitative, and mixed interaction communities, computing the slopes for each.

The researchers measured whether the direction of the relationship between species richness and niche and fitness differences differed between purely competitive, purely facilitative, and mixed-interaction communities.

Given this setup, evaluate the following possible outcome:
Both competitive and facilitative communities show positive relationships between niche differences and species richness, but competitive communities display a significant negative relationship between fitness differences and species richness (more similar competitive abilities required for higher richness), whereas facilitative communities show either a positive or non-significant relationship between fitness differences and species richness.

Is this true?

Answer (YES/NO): NO